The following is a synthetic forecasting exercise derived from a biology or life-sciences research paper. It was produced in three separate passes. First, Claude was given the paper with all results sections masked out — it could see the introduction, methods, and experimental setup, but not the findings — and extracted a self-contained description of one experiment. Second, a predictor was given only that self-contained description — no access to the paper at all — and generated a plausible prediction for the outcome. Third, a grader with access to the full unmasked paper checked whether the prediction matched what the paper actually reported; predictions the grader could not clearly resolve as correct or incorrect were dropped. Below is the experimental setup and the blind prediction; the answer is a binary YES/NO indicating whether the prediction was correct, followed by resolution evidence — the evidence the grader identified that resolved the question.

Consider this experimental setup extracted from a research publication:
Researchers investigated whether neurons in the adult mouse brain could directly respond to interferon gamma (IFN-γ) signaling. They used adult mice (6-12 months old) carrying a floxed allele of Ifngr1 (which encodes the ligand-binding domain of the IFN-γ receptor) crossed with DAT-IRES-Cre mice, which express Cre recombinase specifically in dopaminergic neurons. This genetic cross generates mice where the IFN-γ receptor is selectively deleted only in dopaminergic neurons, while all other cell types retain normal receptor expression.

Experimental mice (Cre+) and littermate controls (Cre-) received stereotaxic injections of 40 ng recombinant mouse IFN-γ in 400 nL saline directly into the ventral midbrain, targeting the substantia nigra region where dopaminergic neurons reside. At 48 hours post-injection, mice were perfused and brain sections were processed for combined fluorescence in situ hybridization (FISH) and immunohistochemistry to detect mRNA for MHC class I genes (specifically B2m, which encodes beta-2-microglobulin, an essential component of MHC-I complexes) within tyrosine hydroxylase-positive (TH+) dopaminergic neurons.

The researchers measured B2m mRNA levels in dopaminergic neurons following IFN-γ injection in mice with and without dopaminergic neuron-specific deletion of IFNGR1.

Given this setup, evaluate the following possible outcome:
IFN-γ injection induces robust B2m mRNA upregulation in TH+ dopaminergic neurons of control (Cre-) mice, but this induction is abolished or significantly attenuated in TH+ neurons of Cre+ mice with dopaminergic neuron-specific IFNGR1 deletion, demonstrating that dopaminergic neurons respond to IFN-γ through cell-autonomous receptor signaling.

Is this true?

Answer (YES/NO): YES